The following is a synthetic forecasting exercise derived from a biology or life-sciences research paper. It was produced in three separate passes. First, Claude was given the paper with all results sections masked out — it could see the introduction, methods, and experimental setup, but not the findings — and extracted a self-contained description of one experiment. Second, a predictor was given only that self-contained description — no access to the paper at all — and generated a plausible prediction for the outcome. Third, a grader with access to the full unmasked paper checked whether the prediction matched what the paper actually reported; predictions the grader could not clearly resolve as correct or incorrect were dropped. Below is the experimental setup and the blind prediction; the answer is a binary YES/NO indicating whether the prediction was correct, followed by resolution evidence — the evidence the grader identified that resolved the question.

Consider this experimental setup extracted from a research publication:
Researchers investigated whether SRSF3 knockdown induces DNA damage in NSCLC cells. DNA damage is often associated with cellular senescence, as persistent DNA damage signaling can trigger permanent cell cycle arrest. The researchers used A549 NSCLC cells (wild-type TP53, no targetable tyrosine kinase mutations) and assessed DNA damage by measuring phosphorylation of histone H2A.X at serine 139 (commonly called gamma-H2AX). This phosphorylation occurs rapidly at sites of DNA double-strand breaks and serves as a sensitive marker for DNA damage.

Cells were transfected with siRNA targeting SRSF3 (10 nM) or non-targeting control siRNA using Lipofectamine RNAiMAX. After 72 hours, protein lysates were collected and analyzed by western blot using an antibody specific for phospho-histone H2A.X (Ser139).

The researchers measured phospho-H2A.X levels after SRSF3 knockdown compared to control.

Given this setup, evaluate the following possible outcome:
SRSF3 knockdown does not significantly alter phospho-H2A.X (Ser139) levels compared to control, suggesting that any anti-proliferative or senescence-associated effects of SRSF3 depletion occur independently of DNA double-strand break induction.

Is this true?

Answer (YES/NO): NO